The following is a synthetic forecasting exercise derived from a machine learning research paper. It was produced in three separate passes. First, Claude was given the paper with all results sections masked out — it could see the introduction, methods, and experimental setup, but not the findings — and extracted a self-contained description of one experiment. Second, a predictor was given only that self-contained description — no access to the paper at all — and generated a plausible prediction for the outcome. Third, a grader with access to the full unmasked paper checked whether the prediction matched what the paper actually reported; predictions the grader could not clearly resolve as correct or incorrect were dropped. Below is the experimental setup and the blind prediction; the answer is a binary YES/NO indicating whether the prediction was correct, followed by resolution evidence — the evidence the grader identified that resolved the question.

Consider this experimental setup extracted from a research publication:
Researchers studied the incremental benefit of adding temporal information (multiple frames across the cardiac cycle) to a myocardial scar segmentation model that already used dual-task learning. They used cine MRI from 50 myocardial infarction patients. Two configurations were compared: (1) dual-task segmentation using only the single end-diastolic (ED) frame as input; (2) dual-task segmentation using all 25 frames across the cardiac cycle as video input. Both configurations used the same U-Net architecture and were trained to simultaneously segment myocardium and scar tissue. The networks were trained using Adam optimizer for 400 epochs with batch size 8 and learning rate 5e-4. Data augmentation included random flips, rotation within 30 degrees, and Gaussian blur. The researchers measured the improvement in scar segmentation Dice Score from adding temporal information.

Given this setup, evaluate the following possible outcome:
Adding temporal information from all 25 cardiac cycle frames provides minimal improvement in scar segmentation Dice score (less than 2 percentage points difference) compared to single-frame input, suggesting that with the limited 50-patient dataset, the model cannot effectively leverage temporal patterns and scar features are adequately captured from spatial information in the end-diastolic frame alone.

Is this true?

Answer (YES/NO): NO